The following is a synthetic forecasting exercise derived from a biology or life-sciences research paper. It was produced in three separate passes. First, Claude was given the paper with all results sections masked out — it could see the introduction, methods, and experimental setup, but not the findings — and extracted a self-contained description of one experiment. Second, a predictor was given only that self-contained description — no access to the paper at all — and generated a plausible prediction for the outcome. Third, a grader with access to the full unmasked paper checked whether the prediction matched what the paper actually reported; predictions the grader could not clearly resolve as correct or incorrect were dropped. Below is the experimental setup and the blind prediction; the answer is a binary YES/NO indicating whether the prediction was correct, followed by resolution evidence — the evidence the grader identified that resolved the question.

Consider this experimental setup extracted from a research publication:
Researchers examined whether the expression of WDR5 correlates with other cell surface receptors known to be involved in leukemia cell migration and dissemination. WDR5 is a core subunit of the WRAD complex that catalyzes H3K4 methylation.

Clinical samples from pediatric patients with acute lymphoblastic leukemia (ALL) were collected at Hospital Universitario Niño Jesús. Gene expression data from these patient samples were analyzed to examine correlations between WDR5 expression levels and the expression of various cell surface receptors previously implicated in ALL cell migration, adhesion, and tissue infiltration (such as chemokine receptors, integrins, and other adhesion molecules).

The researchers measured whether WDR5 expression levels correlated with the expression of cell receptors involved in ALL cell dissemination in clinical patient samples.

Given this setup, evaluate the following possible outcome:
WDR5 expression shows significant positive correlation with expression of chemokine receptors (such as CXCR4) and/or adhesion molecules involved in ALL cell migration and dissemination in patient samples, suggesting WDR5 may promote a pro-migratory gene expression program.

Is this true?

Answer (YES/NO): YES